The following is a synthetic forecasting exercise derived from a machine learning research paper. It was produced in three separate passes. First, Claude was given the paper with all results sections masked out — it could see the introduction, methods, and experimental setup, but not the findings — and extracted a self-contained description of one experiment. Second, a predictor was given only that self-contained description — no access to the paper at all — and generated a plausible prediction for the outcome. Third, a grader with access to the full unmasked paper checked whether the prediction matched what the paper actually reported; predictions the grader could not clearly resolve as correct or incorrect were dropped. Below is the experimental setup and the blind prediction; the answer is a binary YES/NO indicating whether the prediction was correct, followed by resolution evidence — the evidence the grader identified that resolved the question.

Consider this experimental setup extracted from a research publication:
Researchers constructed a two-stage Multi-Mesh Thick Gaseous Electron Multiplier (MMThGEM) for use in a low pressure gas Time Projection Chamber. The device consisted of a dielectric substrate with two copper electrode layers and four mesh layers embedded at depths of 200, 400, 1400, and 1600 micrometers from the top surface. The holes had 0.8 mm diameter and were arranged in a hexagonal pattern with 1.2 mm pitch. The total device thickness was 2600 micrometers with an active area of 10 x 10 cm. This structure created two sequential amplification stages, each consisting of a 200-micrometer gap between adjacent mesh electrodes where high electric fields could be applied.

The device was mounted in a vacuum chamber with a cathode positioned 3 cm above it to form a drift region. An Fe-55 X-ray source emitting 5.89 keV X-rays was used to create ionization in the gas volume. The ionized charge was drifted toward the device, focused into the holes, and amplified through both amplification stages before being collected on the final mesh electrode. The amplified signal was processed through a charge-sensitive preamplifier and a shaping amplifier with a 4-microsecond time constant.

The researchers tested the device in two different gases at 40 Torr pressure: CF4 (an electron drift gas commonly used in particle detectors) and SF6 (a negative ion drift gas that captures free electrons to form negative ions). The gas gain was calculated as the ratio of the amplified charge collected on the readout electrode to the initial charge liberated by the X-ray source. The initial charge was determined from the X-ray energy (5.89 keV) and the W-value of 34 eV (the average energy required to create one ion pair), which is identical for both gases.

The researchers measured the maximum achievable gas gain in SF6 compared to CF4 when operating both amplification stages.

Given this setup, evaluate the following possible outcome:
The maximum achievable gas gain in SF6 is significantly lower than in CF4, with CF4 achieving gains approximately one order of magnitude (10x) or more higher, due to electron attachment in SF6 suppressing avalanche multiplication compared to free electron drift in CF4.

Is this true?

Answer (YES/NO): NO